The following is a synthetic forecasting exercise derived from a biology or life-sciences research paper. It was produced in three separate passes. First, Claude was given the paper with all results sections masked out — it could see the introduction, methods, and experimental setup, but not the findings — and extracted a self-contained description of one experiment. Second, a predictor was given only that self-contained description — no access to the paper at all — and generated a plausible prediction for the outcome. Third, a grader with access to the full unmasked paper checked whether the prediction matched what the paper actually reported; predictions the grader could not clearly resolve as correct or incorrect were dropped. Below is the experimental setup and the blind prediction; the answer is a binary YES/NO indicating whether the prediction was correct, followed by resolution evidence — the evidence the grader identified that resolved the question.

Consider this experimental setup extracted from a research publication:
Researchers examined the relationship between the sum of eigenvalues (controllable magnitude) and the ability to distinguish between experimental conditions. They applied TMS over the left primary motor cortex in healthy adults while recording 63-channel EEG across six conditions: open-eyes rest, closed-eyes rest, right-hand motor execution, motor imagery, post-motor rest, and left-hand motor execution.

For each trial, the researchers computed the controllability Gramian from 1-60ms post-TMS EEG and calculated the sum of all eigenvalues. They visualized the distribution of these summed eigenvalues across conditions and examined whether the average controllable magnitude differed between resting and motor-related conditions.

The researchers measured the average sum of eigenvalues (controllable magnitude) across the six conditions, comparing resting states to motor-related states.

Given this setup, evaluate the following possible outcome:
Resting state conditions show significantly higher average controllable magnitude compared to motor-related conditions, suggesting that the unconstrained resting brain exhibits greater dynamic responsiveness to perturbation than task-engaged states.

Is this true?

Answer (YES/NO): NO